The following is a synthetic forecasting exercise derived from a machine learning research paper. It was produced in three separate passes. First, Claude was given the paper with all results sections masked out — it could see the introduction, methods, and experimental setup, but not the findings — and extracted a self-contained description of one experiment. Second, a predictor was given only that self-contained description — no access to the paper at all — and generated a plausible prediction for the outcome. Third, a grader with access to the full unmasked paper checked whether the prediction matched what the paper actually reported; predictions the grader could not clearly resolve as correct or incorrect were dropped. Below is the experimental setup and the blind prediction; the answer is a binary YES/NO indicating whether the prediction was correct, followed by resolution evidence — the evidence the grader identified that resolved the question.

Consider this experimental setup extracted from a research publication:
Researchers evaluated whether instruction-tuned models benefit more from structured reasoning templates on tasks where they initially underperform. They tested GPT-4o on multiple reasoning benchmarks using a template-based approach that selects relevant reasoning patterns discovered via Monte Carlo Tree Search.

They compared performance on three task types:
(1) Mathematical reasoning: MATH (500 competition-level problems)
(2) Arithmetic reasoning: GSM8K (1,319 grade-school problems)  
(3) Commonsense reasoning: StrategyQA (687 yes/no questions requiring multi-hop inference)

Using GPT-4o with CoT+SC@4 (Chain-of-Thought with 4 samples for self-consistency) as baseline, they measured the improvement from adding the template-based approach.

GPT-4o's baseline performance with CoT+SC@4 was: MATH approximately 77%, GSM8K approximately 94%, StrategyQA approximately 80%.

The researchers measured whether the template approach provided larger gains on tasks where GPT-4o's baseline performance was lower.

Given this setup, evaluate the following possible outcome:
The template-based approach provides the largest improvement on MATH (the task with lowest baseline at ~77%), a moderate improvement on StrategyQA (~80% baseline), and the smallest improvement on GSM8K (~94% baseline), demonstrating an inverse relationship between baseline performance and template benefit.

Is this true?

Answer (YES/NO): YES